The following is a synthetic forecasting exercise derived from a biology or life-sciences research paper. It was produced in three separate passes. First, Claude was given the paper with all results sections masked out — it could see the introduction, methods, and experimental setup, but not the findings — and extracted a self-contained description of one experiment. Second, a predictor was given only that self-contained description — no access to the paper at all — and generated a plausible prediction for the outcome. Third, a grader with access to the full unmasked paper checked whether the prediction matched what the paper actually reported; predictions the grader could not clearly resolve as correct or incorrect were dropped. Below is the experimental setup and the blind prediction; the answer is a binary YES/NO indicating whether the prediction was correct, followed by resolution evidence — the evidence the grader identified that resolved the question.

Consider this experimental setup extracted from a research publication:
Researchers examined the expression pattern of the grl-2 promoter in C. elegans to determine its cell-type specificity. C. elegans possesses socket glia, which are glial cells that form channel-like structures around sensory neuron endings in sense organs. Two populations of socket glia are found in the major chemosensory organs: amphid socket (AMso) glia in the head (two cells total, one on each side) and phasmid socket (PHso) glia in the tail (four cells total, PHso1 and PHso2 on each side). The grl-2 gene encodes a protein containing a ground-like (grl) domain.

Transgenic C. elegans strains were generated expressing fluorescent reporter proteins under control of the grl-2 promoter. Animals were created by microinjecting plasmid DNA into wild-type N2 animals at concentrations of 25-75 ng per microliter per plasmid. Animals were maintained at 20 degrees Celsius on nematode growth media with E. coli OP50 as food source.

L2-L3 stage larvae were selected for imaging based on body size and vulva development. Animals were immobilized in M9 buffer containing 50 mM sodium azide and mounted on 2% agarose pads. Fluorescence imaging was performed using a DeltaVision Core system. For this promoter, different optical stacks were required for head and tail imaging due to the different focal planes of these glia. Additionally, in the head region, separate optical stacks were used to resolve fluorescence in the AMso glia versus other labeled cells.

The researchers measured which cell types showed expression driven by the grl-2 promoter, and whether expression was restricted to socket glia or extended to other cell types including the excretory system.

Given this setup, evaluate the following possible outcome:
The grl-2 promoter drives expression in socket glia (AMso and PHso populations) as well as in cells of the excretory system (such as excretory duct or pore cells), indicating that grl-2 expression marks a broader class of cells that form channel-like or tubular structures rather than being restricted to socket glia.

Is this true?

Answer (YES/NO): YES